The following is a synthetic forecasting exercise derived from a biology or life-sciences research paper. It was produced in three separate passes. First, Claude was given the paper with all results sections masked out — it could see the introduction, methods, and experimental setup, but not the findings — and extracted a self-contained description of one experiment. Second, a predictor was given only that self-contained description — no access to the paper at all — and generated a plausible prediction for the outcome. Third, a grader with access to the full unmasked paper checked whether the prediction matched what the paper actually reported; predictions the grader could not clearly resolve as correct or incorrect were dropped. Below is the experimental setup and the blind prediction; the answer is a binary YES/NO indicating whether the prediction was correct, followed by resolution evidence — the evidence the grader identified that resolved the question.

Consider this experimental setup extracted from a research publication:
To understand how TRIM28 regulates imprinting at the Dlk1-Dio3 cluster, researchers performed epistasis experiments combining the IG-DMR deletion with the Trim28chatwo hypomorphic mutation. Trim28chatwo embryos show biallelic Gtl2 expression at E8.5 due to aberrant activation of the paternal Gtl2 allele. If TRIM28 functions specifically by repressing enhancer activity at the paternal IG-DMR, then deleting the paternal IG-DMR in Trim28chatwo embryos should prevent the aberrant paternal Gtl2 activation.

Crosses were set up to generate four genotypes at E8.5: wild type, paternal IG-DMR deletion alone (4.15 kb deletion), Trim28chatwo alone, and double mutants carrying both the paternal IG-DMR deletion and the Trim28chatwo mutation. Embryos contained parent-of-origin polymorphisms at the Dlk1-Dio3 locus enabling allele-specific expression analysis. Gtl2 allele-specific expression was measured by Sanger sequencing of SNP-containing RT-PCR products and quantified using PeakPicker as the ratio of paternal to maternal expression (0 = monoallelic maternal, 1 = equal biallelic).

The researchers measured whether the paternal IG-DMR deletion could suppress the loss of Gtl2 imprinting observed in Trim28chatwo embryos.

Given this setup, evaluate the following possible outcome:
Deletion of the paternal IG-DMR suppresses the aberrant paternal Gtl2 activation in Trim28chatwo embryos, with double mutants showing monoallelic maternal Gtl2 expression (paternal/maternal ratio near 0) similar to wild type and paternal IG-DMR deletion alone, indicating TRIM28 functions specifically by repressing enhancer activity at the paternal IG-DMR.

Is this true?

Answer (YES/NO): NO